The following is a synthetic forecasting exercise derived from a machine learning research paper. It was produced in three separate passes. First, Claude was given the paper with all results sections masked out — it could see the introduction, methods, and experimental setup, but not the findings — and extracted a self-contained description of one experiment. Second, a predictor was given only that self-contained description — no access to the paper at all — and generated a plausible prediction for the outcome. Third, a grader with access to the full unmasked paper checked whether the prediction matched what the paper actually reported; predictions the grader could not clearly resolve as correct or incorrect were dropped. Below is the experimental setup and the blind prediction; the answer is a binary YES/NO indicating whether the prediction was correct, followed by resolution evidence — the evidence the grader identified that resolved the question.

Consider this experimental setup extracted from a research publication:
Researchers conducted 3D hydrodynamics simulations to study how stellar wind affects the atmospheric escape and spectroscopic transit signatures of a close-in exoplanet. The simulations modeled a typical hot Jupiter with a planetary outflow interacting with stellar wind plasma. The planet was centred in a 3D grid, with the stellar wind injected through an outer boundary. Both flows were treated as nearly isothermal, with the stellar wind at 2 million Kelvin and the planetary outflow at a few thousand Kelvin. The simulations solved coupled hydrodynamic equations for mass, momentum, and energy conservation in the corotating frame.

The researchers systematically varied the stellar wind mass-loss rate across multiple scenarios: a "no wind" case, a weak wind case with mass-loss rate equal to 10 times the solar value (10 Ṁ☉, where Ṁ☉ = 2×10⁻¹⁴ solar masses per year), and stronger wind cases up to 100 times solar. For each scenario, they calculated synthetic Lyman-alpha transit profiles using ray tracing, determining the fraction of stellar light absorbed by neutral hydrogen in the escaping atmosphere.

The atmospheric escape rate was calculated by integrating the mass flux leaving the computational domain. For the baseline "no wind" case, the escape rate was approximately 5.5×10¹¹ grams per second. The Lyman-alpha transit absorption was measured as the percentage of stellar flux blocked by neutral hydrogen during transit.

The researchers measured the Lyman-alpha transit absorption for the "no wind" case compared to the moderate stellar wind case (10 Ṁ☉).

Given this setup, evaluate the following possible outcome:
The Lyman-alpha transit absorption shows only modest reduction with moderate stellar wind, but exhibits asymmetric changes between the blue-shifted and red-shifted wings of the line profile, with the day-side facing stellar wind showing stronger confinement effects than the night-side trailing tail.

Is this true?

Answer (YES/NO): NO